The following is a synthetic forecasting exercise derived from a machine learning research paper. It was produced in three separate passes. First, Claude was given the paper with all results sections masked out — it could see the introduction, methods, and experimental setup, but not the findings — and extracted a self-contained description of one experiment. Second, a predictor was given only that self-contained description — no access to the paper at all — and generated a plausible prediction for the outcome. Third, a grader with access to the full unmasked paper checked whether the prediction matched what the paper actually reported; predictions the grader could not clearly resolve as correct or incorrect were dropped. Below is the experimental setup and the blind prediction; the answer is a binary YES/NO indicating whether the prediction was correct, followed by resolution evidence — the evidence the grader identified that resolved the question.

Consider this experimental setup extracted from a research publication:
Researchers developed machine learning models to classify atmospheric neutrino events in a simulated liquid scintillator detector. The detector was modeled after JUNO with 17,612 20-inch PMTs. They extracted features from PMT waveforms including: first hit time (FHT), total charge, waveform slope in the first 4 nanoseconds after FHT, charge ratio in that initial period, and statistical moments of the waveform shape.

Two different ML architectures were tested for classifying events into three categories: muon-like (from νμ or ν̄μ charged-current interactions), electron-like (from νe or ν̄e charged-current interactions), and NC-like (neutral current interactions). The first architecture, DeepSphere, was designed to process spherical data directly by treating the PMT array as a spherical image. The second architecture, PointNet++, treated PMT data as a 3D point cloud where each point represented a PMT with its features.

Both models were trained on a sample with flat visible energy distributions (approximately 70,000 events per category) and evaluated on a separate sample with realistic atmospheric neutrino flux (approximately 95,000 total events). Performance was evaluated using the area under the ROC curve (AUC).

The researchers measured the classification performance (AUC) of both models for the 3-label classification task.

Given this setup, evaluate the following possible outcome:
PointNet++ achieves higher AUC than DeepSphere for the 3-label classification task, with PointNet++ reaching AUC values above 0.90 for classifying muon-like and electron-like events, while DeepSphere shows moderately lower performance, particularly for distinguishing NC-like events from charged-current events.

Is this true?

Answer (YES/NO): NO